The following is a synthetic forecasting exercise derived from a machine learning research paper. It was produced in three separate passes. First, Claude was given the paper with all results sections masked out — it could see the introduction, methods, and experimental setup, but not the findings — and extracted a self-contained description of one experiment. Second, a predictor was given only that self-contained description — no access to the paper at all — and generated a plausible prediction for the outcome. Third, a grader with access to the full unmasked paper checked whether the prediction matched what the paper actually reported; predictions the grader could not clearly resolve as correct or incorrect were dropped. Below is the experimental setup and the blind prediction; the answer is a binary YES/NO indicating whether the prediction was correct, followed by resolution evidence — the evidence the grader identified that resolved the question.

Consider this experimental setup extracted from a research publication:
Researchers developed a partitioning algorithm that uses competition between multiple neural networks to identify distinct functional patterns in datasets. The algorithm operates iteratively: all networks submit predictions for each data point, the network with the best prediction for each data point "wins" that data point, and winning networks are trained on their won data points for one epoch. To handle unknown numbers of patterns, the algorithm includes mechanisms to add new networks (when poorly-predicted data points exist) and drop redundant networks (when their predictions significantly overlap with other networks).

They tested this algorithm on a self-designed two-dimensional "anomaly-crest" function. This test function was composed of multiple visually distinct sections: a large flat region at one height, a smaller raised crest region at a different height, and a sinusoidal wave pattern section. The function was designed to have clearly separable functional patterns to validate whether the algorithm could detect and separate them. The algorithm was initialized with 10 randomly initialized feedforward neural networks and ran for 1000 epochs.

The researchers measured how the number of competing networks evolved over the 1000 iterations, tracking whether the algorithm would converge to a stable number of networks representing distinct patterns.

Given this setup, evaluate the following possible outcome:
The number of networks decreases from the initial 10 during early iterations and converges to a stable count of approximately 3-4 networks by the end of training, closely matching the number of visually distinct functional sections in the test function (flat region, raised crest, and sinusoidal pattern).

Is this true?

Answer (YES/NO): YES